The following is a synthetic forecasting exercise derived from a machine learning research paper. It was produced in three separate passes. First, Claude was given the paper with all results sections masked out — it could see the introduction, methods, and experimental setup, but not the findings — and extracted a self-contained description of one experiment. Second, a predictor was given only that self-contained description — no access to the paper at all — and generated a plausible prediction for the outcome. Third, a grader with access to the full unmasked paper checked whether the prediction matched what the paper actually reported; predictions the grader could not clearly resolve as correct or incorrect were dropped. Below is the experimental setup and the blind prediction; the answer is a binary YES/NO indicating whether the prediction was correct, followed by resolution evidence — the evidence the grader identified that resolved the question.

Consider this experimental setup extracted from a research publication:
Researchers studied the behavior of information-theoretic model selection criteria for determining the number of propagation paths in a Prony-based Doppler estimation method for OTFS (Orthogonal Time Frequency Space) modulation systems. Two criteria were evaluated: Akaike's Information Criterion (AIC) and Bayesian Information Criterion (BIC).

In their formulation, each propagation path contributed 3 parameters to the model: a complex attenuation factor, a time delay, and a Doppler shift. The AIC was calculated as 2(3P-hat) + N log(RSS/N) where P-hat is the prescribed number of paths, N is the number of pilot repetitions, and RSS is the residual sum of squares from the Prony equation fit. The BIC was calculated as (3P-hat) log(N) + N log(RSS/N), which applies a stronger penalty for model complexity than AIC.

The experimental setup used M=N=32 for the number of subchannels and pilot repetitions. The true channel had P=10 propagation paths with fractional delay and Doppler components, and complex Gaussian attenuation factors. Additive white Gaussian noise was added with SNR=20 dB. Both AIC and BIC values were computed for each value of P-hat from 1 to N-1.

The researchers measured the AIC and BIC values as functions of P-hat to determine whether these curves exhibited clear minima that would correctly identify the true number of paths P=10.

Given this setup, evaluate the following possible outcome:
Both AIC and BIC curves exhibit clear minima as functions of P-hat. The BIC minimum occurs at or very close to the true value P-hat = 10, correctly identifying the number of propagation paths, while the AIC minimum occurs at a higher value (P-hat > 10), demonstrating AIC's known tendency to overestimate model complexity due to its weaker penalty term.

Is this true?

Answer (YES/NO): NO